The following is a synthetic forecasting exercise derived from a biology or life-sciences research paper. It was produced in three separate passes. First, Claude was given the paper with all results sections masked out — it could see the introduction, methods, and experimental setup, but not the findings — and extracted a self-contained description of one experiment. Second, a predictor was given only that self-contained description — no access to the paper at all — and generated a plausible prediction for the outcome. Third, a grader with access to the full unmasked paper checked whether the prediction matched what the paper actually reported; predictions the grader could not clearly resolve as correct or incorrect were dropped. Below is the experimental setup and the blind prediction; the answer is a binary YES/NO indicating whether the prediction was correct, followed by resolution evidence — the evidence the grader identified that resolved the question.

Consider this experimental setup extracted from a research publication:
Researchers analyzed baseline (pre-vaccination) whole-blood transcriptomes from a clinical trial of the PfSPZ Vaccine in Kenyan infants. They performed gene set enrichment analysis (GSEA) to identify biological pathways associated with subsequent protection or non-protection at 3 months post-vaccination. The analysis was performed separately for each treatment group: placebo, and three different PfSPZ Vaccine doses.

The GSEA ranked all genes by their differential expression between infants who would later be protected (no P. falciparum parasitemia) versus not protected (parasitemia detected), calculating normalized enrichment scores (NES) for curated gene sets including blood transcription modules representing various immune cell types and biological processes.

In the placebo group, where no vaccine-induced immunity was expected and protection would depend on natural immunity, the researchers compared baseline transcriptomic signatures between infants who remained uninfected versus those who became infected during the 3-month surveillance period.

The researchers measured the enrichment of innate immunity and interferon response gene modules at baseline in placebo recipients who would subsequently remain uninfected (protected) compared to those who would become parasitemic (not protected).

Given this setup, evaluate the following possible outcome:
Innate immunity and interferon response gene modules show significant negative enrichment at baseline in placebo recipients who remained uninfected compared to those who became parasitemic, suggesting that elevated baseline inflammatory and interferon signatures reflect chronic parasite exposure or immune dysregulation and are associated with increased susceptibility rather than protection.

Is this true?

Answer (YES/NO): NO